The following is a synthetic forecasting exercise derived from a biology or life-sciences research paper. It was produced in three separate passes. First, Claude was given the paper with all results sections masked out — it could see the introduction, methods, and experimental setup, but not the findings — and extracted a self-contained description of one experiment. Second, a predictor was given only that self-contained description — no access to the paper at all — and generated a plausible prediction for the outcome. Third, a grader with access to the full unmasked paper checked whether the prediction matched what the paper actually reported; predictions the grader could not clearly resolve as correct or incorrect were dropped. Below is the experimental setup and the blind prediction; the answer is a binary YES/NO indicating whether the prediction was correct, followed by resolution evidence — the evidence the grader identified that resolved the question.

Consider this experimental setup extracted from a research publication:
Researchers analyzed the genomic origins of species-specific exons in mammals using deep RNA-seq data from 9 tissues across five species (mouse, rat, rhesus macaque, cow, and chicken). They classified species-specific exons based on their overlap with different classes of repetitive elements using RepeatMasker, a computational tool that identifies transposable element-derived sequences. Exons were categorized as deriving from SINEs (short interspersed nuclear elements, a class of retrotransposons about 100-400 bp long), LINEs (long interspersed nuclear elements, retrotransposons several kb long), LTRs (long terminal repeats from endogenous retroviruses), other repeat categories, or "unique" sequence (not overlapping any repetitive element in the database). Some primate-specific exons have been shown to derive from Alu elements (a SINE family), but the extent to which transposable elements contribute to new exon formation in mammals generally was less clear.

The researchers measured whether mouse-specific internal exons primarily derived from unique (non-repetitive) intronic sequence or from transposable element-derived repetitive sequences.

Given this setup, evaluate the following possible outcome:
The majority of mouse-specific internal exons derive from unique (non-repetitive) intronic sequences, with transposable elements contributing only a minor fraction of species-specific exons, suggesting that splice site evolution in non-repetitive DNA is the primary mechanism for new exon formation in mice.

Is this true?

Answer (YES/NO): YES